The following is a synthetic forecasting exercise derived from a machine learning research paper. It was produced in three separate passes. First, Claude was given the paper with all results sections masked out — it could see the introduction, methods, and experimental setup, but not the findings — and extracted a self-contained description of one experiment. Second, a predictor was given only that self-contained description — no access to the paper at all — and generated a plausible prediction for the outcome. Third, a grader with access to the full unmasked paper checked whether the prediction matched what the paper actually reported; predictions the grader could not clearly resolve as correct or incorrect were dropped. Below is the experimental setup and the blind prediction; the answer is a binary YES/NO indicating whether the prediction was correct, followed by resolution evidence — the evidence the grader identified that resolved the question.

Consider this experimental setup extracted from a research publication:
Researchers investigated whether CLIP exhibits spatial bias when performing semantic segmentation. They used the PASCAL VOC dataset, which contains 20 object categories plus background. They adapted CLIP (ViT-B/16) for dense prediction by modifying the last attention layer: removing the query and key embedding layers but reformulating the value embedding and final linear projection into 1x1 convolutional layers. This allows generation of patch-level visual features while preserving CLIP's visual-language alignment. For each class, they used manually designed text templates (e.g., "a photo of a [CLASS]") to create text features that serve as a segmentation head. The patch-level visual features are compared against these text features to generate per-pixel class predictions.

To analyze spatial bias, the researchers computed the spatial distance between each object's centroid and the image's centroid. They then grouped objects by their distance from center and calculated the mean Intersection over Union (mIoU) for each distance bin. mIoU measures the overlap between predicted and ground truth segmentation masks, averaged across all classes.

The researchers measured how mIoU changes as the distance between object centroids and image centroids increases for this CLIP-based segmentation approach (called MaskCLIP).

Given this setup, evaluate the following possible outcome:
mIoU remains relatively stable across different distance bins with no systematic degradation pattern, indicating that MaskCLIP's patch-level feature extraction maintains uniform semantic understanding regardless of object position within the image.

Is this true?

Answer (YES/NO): NO